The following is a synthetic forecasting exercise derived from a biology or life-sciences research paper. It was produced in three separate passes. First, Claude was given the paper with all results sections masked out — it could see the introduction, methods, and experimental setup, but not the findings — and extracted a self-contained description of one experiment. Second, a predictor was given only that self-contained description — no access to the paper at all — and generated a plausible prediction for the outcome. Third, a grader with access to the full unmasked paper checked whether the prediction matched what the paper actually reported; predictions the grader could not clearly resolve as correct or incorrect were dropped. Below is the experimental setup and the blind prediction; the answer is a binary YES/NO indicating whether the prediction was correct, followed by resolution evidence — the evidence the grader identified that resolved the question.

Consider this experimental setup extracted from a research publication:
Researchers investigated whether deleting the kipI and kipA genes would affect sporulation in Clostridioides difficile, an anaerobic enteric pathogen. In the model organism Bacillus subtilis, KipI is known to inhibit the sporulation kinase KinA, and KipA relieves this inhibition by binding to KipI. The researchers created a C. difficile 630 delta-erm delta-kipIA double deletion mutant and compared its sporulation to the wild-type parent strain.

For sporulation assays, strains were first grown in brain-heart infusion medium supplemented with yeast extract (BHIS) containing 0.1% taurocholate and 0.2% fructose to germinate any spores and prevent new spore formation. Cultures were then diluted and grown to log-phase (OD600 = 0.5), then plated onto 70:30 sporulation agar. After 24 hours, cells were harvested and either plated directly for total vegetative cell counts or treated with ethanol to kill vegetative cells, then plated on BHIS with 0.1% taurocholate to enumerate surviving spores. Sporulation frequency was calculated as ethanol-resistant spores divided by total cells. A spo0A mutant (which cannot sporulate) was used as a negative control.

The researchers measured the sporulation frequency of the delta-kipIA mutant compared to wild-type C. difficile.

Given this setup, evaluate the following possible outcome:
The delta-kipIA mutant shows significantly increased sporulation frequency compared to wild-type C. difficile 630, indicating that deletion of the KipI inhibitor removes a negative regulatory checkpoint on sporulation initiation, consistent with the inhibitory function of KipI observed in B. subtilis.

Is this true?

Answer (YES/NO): NO